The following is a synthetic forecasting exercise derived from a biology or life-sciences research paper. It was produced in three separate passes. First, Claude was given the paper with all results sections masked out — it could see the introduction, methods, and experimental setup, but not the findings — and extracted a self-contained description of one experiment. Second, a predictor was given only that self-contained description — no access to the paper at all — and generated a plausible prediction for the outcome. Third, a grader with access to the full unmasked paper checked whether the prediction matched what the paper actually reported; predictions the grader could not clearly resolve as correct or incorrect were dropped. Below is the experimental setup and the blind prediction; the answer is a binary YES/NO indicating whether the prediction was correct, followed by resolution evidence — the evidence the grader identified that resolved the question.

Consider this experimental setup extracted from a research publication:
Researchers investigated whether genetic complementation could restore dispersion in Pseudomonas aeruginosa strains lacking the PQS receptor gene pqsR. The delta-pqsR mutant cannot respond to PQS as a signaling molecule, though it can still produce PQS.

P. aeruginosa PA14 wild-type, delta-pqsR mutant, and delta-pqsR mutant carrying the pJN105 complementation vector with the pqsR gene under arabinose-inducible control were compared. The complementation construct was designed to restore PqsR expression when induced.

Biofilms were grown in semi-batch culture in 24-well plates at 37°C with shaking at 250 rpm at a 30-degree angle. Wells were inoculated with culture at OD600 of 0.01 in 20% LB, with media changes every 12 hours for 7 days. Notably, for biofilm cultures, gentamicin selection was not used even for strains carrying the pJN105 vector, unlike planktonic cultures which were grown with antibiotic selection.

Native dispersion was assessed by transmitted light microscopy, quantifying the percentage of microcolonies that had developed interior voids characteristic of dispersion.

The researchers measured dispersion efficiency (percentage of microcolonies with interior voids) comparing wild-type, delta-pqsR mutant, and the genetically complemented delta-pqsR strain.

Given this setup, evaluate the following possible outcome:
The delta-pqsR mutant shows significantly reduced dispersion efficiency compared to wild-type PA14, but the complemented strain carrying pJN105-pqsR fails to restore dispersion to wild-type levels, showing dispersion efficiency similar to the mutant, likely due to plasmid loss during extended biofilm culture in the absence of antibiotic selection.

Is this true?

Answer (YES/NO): NO